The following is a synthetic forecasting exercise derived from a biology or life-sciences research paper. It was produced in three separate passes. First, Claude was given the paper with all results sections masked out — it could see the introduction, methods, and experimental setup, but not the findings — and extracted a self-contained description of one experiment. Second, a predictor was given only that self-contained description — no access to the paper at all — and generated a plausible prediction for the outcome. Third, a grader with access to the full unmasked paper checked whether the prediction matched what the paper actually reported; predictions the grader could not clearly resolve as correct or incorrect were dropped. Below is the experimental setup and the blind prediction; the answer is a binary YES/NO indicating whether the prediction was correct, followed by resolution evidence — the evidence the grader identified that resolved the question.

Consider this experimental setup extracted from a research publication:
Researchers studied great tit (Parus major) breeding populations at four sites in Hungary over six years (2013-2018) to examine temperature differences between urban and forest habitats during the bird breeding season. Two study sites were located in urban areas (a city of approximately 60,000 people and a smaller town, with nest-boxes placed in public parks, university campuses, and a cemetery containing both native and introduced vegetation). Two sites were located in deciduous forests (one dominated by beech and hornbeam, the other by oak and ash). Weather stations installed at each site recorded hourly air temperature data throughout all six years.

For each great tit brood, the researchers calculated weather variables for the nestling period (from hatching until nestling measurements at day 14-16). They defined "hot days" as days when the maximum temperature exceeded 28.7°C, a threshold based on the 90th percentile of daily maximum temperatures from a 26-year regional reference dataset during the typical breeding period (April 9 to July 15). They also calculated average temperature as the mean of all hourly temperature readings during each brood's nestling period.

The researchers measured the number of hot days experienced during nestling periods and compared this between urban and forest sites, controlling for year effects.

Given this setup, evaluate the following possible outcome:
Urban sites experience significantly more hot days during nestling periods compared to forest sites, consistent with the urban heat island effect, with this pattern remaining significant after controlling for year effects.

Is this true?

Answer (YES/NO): YES